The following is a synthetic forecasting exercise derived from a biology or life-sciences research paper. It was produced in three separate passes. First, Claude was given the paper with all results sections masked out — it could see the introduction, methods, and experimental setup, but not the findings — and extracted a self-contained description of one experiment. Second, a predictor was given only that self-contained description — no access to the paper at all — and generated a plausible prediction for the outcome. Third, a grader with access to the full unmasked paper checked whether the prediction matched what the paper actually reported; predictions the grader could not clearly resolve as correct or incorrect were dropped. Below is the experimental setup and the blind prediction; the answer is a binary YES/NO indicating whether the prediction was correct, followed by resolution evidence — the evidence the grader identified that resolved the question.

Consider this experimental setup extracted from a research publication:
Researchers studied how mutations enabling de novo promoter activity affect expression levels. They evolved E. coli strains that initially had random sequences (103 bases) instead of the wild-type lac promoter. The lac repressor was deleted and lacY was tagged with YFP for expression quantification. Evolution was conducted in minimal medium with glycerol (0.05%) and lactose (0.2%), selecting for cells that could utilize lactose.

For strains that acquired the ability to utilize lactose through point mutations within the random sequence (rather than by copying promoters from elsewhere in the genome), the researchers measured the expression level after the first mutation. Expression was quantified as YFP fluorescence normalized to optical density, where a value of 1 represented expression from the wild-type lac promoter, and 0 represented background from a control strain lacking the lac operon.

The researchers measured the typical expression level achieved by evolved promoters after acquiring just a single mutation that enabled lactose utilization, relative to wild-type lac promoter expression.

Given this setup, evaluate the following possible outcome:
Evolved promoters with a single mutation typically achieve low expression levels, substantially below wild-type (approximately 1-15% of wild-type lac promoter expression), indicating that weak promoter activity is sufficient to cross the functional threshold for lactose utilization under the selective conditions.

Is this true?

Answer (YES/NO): NO